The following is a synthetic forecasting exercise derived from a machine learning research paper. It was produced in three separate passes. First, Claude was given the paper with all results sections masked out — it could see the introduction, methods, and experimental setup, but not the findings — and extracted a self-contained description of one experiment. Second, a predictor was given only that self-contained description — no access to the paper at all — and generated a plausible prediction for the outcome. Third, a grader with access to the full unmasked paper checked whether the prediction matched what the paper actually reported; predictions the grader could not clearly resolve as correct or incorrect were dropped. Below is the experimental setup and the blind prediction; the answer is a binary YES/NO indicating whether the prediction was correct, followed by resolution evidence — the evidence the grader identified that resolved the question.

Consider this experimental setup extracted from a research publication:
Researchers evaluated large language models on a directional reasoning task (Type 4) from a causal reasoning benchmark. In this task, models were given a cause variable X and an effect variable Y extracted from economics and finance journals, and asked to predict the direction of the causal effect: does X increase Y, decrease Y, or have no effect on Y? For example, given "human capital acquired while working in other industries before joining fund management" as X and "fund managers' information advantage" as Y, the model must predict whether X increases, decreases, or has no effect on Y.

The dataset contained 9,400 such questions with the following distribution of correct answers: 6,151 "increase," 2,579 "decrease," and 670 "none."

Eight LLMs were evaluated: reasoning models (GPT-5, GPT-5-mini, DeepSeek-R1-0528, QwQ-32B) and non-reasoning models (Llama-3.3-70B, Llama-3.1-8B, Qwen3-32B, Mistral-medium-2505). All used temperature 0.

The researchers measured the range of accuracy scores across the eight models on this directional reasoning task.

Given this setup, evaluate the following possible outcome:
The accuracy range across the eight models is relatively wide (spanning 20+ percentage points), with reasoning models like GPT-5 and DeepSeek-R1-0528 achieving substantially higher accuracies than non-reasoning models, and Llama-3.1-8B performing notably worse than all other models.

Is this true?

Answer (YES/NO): NO